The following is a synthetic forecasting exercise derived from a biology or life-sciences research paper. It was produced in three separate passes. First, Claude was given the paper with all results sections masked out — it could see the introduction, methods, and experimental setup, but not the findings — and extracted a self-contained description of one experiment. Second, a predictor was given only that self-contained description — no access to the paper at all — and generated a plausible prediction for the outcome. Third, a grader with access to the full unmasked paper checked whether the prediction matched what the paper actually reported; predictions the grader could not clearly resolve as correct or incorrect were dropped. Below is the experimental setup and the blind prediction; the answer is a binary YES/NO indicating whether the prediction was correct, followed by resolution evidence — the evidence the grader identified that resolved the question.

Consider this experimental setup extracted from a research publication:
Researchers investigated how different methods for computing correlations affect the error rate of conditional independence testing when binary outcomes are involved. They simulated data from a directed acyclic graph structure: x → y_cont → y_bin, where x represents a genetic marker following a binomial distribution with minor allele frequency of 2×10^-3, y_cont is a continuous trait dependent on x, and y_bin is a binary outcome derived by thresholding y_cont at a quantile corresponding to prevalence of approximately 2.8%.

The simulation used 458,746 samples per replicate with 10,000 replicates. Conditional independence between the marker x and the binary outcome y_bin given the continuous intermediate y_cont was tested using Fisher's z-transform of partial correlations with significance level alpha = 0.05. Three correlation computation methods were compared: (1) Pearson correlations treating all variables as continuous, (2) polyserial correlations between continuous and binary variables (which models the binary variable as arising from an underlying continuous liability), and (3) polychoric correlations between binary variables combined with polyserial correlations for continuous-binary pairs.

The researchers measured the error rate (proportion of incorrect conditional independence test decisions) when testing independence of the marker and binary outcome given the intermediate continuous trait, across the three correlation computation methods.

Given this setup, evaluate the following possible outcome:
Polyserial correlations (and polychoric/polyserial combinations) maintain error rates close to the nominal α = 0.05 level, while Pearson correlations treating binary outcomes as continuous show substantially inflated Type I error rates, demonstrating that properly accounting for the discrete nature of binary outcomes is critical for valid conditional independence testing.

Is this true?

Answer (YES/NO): YES